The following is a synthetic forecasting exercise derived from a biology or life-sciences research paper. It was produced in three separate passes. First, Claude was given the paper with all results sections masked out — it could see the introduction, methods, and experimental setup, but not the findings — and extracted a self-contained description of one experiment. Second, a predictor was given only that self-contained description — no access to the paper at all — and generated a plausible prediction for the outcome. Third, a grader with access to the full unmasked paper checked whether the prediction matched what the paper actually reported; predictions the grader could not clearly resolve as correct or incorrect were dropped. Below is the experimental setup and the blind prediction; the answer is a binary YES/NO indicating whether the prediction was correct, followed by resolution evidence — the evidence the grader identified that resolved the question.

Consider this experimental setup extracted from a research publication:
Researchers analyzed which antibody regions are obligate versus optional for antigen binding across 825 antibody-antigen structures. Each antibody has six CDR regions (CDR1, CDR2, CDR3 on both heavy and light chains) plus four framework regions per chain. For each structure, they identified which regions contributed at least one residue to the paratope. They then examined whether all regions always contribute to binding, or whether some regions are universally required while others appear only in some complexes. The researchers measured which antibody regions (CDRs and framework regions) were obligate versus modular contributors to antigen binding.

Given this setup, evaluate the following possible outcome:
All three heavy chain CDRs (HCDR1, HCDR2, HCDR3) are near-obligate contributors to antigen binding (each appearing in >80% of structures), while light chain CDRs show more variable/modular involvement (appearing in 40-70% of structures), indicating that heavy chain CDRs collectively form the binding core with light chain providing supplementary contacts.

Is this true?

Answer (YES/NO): NO